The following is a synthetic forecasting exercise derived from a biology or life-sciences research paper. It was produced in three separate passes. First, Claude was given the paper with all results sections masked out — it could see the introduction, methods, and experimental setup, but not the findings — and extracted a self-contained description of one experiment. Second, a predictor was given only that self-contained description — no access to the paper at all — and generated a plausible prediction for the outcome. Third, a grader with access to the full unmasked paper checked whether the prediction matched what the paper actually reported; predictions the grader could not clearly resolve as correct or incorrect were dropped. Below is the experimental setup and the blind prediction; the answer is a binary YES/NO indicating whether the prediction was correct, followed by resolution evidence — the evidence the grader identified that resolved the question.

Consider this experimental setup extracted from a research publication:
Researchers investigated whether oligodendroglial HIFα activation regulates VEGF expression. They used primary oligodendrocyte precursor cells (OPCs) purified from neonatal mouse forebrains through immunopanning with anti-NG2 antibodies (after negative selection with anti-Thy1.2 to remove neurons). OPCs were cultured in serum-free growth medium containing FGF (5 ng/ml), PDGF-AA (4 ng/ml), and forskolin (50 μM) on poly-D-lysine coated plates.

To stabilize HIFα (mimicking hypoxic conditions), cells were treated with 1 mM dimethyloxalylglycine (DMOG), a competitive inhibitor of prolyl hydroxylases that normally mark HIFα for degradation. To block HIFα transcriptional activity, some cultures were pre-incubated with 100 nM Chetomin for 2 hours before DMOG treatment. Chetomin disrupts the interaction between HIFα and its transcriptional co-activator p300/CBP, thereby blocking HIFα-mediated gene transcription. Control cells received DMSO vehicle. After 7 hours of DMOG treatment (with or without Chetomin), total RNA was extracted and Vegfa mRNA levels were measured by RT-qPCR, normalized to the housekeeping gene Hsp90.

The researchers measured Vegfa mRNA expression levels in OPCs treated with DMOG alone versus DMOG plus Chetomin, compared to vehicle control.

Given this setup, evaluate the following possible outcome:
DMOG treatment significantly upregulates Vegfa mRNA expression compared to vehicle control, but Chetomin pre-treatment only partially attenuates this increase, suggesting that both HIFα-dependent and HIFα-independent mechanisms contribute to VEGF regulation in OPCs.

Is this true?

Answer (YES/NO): NO